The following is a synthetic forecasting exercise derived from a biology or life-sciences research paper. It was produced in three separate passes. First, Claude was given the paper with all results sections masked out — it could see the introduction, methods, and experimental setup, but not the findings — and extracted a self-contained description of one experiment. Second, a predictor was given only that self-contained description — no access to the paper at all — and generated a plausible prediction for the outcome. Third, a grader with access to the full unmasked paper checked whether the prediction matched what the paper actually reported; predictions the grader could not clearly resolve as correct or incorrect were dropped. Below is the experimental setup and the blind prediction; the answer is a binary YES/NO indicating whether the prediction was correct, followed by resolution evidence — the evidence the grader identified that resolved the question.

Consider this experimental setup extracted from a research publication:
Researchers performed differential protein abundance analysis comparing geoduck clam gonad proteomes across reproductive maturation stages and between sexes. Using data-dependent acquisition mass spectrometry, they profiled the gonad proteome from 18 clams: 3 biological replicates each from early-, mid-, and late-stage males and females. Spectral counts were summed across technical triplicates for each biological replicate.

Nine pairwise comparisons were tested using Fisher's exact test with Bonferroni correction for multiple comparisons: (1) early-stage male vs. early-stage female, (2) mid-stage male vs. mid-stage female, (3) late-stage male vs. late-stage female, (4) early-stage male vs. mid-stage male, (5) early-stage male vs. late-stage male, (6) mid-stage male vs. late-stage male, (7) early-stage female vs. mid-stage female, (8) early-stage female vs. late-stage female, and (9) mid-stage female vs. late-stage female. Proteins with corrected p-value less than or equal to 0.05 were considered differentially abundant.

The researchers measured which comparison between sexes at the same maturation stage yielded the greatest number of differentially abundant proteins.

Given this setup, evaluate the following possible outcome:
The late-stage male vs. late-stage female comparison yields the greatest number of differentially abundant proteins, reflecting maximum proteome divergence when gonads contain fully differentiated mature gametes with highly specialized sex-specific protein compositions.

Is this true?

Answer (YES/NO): YES